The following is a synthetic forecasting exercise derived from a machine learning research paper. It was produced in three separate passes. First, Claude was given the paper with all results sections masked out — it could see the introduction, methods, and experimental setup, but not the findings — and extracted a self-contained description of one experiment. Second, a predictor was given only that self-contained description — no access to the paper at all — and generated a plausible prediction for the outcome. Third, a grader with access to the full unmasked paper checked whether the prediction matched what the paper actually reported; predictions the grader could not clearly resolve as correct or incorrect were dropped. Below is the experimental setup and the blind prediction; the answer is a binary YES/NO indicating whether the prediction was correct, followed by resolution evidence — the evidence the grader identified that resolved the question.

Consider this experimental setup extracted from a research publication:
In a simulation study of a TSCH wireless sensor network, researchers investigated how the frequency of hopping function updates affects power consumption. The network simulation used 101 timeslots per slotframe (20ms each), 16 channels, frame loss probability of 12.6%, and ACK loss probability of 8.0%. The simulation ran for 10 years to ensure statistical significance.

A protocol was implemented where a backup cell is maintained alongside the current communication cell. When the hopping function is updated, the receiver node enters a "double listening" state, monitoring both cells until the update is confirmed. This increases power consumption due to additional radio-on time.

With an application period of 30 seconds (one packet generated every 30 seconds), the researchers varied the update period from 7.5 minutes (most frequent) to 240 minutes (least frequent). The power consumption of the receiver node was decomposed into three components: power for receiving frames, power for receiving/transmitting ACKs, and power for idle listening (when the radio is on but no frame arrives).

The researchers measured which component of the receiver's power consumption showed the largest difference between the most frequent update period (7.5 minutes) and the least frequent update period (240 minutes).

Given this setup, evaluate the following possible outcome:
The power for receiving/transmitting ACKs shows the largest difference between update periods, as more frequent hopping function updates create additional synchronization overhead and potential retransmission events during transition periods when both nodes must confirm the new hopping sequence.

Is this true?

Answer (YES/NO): NO